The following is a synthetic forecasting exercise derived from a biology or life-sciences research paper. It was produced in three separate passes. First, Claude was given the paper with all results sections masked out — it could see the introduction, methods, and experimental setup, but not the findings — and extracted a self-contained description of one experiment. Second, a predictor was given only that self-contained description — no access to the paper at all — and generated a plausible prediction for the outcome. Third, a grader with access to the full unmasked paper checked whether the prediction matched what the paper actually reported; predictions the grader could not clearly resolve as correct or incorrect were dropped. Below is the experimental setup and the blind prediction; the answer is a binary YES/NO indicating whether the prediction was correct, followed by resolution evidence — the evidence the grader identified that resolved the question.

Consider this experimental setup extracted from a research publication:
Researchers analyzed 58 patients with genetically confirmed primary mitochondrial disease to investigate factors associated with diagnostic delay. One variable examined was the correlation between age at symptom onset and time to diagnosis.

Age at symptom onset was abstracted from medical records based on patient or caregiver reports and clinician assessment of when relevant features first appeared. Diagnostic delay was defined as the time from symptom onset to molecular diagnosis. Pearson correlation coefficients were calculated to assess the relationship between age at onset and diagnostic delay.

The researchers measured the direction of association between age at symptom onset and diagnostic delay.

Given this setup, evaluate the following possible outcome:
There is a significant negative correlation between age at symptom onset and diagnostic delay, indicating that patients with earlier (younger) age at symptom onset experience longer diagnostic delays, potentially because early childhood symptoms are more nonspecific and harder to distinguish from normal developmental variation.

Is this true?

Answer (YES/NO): NO